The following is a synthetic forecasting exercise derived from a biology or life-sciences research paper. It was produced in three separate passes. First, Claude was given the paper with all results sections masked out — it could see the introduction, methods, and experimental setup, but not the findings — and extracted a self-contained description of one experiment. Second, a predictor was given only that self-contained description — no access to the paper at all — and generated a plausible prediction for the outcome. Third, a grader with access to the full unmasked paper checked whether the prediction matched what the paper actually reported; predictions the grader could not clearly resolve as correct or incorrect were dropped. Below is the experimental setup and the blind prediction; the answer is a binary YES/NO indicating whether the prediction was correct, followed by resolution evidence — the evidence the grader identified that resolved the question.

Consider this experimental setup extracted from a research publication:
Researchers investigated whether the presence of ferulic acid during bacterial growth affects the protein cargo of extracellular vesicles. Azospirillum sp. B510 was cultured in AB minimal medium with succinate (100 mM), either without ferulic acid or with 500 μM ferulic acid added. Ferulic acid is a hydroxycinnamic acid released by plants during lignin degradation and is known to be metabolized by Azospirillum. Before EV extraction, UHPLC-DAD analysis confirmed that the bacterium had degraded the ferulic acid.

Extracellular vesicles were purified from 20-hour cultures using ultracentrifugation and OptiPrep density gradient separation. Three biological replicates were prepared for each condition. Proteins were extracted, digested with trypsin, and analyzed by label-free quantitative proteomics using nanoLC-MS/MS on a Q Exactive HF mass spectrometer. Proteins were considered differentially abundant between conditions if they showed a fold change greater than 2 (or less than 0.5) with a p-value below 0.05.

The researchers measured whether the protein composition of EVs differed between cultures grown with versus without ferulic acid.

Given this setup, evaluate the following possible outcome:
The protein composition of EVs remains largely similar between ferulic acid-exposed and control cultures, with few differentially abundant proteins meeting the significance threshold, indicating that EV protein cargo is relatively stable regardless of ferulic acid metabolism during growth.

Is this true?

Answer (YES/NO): NO